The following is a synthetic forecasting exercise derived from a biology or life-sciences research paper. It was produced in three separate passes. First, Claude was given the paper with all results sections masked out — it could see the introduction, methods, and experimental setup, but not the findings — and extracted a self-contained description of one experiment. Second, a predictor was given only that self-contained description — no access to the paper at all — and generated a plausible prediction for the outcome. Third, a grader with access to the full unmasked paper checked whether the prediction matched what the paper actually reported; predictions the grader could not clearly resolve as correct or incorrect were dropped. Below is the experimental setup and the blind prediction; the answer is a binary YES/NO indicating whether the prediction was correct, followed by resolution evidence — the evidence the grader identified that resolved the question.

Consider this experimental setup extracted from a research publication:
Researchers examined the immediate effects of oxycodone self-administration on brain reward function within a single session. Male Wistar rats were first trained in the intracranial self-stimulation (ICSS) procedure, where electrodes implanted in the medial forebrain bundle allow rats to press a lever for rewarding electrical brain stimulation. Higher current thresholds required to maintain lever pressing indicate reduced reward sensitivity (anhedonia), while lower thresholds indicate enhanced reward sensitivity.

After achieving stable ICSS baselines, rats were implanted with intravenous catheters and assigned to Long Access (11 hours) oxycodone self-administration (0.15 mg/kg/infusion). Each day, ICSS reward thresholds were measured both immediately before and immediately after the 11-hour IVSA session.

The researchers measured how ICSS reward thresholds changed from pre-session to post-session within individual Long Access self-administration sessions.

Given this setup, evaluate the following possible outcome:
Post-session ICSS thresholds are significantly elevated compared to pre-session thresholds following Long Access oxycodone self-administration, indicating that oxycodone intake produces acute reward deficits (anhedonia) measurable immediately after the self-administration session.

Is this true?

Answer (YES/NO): NO